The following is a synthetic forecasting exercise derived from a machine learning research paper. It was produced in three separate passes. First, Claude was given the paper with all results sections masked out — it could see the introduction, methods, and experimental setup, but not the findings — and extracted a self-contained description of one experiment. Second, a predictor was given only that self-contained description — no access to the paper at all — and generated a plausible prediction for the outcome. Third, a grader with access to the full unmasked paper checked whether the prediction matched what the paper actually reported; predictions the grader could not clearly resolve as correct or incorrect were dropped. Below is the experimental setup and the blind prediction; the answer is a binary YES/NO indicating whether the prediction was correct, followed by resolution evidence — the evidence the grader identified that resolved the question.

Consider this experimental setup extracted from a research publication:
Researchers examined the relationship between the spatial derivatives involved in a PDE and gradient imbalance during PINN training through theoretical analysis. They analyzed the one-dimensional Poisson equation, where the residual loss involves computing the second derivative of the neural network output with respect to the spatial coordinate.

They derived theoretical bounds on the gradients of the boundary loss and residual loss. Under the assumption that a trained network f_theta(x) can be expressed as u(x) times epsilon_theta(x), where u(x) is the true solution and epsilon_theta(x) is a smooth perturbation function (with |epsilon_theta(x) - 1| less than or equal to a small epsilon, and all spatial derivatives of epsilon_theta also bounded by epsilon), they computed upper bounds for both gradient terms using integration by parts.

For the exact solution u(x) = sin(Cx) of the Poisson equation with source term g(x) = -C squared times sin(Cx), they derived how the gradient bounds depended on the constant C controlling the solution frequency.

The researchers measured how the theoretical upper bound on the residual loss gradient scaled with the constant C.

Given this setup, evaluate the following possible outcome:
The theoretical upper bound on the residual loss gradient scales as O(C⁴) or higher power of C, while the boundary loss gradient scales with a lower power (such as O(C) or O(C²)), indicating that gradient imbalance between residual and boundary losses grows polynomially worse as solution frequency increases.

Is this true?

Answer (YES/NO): NO